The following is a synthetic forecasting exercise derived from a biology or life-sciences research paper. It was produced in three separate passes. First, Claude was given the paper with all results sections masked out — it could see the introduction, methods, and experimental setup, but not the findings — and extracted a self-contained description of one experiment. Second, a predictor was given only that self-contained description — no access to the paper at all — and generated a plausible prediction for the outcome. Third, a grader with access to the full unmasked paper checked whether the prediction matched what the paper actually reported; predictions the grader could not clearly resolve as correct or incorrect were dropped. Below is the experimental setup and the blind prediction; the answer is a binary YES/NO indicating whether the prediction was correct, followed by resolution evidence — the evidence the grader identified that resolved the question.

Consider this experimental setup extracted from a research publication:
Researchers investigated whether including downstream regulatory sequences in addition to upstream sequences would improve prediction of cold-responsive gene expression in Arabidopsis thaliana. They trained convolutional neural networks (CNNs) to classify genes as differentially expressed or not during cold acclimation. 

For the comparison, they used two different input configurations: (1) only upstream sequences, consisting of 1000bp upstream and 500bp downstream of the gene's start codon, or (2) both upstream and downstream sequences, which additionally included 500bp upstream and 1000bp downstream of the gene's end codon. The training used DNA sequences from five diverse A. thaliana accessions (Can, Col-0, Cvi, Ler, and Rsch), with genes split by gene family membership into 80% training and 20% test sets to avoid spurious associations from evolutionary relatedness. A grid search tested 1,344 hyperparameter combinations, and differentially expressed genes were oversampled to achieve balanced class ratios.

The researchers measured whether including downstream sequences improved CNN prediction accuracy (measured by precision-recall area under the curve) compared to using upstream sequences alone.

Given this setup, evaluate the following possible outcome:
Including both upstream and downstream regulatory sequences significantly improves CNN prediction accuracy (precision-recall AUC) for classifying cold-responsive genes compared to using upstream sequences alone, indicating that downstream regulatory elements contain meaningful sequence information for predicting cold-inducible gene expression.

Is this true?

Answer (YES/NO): NO